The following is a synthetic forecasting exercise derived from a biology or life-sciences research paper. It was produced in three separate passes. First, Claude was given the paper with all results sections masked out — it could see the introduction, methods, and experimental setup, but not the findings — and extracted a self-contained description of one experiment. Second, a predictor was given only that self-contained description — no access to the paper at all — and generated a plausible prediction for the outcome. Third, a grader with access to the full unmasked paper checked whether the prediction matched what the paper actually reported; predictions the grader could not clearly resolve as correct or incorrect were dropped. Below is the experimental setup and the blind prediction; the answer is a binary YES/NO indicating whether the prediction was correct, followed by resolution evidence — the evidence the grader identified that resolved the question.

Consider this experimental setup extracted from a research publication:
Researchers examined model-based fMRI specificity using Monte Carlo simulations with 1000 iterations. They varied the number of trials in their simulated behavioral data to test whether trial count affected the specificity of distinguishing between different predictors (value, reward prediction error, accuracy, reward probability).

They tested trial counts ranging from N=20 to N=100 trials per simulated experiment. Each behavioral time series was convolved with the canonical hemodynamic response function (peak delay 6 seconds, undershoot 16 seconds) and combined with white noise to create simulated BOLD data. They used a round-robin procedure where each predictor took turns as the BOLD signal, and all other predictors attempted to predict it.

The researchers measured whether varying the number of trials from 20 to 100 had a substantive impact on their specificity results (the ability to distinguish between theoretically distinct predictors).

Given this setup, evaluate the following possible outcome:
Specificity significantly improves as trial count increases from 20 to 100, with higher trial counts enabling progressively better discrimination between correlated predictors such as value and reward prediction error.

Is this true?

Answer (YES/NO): NO